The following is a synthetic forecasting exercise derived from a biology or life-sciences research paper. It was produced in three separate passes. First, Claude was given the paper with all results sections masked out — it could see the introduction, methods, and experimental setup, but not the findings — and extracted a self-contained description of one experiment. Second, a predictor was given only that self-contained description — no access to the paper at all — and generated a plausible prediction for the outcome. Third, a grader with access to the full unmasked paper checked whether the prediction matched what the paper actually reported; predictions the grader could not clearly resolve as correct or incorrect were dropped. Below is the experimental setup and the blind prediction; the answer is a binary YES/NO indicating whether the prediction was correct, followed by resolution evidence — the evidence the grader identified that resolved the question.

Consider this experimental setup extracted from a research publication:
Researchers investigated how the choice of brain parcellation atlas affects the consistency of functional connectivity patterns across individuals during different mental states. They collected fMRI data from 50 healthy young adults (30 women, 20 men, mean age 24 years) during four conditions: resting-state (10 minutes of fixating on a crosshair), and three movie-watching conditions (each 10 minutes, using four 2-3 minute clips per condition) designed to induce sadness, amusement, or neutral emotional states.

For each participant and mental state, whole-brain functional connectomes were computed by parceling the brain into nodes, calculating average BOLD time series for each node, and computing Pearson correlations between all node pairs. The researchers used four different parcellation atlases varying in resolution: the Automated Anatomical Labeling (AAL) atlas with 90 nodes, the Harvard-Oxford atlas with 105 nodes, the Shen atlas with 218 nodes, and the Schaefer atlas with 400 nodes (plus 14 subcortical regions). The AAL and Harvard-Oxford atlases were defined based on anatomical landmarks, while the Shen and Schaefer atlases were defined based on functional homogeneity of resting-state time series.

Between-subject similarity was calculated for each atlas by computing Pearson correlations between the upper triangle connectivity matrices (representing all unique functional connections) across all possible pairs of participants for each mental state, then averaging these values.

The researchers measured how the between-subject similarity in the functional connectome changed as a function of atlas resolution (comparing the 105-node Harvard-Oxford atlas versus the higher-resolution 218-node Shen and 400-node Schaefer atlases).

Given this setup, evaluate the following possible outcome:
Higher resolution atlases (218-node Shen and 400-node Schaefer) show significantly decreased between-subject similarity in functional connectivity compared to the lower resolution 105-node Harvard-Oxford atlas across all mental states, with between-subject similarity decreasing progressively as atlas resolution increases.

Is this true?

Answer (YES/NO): YES